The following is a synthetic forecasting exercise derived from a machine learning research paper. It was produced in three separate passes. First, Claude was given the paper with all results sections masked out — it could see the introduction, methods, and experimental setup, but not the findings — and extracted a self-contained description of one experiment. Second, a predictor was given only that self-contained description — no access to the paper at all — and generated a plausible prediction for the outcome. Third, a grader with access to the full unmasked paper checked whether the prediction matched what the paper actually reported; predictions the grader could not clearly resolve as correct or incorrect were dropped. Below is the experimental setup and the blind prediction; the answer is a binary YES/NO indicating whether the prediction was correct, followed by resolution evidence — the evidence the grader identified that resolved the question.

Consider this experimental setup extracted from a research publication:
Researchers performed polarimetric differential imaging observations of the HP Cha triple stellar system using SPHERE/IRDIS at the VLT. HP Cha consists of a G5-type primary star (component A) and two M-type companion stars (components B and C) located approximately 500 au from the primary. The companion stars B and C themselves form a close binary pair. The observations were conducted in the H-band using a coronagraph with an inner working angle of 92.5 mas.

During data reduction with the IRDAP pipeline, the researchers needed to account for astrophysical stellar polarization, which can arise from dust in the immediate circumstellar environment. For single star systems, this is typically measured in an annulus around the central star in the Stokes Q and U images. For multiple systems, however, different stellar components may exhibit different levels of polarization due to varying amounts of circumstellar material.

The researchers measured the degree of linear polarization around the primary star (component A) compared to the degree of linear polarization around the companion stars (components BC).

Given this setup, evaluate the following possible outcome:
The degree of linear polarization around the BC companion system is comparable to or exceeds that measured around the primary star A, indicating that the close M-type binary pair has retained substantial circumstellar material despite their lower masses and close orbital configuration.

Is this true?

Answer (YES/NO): YES